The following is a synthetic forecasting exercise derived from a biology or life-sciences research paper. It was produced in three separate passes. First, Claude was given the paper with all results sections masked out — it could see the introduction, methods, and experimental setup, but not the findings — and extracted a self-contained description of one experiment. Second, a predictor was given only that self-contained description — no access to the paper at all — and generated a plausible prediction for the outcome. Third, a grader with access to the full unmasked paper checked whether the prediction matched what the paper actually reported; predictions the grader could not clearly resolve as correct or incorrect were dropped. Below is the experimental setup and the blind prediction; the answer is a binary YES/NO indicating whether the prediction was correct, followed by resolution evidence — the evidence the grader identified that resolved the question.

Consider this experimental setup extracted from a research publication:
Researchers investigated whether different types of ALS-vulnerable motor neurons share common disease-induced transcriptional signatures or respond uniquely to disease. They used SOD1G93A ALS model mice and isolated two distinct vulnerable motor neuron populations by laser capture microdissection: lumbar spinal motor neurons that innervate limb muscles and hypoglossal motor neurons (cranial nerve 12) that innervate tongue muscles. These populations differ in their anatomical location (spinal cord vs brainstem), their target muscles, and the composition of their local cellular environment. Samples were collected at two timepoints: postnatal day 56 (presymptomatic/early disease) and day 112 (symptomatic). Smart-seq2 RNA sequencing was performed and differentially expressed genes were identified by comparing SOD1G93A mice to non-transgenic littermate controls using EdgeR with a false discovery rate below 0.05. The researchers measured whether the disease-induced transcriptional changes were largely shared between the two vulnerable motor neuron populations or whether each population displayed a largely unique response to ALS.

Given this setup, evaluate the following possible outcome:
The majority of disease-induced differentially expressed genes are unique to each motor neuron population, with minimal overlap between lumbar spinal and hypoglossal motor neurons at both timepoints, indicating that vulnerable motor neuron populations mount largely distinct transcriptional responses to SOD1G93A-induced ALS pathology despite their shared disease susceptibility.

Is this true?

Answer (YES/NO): NO